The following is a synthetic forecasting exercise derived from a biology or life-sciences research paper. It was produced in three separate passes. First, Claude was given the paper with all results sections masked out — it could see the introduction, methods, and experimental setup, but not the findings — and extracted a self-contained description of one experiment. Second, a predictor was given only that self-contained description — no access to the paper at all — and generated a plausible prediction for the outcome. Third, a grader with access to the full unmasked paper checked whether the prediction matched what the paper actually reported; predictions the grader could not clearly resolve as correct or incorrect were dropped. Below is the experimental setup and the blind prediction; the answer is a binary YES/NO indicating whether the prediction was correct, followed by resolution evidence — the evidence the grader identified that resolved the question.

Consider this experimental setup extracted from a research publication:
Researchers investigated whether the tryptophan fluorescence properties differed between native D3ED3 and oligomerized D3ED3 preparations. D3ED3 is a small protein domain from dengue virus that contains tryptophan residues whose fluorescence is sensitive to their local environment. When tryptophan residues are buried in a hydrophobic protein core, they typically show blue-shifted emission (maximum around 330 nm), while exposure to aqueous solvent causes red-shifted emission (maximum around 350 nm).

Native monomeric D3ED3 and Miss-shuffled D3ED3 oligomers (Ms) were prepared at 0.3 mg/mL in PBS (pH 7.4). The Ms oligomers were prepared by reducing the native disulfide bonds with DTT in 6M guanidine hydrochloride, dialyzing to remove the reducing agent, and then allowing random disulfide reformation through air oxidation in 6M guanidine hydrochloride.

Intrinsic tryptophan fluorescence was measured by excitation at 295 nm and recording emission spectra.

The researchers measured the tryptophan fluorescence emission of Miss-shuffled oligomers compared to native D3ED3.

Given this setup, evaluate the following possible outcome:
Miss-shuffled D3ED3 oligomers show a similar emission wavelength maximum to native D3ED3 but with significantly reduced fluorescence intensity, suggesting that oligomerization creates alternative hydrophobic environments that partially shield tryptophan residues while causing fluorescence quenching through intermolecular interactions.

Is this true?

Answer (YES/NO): NO